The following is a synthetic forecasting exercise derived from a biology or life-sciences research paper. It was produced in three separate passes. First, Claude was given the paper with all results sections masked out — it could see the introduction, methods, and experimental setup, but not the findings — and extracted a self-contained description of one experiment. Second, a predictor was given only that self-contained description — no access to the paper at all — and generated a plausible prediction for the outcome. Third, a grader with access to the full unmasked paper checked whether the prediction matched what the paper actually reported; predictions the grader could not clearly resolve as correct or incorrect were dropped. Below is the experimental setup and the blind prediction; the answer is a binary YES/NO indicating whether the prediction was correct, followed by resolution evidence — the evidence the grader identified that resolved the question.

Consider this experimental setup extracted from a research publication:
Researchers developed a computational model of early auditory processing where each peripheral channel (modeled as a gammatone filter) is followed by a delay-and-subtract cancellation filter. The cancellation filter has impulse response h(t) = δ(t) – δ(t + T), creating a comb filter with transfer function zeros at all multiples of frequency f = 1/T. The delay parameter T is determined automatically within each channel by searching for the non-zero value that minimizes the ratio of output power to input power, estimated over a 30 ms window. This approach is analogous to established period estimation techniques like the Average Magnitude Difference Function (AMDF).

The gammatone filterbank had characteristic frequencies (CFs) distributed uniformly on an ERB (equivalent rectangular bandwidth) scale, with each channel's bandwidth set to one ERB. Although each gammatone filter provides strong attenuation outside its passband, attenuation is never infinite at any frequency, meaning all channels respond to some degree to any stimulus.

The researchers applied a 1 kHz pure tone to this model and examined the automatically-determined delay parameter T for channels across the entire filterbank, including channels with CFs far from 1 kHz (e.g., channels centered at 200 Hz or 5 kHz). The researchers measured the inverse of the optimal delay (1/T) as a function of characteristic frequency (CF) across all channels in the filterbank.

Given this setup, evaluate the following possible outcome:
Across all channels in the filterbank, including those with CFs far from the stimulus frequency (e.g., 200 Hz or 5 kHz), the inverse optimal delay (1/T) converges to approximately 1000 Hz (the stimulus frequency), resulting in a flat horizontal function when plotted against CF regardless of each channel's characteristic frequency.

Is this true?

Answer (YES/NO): YES